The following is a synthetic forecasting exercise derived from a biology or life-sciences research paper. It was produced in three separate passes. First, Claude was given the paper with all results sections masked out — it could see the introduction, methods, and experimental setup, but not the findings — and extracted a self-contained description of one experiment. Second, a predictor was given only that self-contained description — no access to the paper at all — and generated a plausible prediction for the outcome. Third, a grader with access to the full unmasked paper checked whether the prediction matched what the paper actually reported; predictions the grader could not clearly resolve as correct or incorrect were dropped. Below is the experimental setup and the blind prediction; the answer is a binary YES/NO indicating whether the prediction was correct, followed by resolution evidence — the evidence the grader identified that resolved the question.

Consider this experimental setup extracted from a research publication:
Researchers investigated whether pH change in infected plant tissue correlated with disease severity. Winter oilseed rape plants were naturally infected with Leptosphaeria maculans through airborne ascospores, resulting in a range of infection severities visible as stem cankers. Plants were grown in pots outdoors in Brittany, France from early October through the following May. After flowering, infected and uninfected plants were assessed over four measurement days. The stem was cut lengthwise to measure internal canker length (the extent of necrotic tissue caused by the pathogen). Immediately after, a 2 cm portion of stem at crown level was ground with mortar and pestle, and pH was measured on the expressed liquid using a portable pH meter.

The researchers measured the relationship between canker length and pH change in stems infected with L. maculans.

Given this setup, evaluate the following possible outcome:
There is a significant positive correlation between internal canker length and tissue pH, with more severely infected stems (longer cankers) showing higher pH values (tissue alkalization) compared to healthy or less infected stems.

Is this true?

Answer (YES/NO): YES